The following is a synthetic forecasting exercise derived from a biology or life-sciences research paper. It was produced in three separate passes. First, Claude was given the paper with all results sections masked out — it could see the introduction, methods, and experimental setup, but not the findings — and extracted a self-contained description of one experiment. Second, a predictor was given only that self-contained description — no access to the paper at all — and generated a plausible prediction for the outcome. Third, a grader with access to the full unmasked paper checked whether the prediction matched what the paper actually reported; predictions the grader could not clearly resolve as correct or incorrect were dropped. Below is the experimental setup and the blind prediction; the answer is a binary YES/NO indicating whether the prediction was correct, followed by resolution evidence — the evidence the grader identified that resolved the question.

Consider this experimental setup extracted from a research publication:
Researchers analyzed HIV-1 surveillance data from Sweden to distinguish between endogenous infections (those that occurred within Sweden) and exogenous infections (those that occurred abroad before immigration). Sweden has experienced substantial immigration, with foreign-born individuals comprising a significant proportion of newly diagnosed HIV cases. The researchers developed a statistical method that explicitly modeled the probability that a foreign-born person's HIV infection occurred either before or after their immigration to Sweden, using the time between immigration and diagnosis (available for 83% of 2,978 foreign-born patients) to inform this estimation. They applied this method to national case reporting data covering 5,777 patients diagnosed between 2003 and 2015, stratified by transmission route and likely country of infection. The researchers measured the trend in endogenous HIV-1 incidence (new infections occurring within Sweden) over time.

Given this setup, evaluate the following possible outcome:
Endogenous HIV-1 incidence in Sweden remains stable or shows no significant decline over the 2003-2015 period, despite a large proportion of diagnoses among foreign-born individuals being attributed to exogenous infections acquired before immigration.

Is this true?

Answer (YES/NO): NO